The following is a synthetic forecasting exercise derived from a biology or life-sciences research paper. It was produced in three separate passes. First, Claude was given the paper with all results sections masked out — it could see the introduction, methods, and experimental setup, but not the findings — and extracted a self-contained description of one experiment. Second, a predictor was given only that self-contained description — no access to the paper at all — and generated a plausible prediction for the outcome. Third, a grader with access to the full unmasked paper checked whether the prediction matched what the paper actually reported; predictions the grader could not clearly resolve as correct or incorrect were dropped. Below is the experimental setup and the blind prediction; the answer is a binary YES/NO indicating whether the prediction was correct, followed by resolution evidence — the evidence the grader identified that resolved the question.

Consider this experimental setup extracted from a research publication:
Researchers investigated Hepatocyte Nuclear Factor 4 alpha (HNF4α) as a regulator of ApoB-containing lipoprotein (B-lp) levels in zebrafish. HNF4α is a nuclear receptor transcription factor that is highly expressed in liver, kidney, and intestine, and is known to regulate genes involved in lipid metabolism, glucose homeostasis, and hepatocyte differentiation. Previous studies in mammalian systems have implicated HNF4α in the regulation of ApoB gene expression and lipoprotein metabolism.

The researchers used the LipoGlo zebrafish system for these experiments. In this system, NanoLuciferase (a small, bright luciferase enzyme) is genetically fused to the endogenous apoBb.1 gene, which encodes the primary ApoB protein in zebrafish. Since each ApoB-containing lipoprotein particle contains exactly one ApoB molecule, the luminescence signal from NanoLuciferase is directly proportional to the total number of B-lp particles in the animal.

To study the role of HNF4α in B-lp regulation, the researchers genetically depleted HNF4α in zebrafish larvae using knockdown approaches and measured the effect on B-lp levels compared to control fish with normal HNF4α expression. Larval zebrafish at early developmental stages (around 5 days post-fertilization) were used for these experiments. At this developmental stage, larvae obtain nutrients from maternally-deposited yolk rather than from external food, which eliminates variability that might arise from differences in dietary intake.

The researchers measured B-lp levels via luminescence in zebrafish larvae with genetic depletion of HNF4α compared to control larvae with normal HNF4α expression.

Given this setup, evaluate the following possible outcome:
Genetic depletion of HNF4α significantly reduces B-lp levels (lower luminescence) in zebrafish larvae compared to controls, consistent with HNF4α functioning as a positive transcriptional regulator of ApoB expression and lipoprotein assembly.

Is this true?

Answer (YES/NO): YES